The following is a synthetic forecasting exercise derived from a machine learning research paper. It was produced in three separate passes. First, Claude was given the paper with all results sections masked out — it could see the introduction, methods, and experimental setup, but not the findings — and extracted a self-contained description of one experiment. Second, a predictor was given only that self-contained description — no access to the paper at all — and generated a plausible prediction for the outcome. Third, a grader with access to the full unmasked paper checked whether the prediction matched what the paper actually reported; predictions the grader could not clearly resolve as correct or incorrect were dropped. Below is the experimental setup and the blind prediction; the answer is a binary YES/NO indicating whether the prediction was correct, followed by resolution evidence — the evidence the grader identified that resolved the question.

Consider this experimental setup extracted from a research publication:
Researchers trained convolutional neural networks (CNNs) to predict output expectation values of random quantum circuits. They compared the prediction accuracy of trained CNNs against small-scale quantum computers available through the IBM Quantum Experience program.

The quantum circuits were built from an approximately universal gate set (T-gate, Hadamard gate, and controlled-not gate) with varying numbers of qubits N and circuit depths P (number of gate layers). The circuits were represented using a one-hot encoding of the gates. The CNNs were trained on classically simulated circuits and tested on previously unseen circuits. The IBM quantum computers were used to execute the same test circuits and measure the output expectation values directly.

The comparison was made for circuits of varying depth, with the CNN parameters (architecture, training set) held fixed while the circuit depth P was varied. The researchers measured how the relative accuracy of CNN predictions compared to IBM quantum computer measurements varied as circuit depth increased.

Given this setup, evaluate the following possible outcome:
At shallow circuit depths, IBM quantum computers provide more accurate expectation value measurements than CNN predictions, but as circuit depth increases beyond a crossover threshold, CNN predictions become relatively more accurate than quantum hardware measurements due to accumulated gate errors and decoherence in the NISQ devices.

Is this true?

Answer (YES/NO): NO